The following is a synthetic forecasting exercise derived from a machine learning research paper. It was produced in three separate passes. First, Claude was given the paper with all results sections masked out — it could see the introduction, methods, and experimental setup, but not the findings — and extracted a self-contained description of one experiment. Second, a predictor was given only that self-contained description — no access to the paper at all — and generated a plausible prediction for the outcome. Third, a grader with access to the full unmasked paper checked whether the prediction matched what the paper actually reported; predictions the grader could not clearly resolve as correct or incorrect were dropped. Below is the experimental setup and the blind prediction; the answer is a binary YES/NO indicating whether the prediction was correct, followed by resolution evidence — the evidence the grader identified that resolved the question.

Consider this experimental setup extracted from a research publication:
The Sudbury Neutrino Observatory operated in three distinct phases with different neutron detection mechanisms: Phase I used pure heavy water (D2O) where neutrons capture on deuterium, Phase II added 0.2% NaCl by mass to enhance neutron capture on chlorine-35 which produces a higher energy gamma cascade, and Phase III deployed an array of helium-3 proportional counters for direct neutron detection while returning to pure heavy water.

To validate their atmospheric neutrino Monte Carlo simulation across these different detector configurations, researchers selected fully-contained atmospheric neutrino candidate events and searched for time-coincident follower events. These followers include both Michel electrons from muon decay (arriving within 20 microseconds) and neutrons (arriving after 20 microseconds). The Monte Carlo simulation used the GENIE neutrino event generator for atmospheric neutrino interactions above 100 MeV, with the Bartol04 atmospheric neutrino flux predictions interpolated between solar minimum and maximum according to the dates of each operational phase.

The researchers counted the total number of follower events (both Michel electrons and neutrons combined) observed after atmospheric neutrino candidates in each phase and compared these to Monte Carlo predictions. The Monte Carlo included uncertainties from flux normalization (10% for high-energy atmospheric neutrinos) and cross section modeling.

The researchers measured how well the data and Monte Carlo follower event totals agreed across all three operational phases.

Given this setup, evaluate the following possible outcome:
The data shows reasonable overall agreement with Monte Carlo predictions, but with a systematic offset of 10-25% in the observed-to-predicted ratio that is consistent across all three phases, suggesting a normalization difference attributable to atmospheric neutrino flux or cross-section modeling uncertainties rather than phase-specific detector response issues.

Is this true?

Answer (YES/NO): NO